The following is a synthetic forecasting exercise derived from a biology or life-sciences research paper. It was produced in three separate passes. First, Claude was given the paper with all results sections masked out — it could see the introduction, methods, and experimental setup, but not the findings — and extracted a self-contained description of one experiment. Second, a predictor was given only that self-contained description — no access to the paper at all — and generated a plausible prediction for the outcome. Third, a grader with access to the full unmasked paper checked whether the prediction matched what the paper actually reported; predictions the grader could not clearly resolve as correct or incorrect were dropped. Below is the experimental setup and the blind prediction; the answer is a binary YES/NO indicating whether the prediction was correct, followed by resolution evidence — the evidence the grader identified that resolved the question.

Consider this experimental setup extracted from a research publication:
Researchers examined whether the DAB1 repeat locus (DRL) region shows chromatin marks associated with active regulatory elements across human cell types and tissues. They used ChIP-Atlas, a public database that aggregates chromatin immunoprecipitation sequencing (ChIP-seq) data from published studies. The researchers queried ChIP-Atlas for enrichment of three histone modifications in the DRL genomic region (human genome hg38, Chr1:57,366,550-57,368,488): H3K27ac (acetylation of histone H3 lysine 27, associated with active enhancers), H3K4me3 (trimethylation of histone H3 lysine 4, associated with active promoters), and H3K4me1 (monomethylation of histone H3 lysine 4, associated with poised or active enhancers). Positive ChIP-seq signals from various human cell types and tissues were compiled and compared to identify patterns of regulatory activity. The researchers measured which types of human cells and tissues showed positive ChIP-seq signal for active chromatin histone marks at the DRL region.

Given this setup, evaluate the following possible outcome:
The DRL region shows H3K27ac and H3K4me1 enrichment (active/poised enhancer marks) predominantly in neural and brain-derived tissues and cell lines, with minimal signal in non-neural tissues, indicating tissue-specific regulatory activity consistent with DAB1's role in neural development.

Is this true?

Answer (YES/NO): NO